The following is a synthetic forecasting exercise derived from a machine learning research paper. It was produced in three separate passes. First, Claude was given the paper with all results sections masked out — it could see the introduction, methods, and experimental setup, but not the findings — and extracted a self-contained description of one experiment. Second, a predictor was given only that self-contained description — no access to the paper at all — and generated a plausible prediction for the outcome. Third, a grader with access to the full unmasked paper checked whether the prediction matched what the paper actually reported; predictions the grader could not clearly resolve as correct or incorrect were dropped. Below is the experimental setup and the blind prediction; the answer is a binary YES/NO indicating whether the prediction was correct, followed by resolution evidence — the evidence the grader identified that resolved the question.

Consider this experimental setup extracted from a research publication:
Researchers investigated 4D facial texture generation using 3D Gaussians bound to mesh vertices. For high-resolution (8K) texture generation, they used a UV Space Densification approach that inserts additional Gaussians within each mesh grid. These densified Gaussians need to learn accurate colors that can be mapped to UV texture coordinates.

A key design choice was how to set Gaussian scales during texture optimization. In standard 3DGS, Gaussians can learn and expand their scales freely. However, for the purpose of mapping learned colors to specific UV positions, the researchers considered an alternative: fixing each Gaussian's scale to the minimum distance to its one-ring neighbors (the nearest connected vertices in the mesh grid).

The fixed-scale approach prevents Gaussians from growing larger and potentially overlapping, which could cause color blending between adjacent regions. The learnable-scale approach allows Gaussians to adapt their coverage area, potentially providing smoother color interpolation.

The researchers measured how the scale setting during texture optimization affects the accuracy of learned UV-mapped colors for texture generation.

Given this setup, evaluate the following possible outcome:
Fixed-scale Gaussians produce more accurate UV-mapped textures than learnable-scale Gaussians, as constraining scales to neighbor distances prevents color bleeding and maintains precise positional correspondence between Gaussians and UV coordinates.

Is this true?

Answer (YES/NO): YES